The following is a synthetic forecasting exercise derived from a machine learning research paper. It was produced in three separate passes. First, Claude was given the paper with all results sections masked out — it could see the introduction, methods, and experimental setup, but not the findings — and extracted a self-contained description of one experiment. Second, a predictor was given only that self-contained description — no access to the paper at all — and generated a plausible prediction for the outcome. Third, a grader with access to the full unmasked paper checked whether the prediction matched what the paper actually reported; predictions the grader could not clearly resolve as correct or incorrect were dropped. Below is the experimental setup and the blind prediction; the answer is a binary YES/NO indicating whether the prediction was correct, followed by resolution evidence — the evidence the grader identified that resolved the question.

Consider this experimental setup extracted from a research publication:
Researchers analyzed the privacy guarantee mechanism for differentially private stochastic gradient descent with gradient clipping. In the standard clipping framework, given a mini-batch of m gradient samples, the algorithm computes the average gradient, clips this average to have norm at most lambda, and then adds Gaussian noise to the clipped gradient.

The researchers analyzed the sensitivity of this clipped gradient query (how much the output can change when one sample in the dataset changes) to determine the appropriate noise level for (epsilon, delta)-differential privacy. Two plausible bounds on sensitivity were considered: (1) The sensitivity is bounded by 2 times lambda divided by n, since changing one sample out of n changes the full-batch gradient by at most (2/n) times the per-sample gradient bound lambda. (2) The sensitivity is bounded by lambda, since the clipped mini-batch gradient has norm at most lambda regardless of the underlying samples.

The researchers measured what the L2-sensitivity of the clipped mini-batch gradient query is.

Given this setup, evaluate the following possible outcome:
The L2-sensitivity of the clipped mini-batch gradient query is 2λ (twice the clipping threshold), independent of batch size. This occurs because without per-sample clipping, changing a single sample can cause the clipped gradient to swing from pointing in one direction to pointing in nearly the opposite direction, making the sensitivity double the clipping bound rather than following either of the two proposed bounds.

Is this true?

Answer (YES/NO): NO